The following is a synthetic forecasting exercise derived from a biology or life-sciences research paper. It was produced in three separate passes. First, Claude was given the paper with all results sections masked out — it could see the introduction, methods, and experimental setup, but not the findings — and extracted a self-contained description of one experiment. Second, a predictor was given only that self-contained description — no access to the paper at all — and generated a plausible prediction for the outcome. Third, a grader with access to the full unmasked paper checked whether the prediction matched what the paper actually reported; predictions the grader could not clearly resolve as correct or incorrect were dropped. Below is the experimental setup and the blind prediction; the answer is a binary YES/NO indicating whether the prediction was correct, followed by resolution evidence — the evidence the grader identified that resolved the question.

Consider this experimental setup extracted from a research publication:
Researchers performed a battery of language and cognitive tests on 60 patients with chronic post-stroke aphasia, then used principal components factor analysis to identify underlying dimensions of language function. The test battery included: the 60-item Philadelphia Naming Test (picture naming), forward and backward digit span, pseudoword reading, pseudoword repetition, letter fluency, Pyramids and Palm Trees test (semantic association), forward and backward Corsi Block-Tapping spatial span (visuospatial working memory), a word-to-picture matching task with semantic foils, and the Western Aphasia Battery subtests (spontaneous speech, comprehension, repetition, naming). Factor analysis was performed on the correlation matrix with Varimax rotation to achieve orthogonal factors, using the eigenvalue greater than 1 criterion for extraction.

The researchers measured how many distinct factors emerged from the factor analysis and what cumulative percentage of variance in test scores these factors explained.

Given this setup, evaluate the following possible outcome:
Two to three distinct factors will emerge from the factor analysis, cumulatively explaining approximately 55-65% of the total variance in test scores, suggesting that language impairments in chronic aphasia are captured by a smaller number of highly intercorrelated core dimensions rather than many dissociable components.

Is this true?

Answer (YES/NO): NO